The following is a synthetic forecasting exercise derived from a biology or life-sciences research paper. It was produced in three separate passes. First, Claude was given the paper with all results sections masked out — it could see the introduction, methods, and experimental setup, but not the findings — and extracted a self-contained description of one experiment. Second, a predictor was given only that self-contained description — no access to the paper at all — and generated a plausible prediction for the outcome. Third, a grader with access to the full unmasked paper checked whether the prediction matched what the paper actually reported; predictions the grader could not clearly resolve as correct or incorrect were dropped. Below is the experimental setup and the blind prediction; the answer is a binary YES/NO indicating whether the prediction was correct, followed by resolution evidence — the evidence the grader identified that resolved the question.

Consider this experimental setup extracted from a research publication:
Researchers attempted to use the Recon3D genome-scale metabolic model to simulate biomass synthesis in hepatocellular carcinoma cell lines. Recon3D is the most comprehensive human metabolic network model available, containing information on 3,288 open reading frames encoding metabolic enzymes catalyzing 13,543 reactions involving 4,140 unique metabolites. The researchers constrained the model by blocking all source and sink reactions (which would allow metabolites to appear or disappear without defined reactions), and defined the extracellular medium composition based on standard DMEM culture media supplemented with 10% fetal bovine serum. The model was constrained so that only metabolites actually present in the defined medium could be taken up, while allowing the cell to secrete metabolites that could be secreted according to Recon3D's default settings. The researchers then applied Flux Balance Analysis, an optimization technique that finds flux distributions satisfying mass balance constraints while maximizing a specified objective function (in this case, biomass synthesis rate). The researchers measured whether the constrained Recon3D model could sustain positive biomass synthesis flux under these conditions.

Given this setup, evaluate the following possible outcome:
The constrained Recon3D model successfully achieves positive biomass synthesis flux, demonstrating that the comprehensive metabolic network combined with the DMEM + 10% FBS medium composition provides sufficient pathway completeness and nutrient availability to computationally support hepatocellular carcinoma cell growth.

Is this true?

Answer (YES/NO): NO